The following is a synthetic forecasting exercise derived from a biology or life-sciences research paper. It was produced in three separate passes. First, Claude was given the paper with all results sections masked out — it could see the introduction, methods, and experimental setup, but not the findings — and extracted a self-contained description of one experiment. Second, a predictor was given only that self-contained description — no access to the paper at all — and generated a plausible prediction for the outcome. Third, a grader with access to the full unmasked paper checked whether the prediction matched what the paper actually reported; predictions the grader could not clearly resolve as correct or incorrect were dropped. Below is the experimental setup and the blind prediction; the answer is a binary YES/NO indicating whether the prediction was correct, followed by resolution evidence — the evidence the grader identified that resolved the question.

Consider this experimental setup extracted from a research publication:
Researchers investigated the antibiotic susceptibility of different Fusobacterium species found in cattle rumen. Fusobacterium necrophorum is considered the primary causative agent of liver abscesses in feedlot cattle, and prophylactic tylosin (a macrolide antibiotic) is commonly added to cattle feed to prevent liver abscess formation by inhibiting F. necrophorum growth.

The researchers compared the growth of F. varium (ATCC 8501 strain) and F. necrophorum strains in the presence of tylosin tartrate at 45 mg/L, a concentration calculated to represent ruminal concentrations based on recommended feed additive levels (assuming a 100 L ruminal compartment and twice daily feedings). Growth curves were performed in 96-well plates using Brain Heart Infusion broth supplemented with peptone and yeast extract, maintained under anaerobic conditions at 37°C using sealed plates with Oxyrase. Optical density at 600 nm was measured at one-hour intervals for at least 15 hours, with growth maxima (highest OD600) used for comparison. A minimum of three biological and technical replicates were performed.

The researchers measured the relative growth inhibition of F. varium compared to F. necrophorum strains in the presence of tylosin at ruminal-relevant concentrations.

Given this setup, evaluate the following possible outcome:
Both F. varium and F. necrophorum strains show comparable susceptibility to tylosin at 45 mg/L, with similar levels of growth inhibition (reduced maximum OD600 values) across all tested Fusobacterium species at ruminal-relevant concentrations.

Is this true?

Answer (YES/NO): NO